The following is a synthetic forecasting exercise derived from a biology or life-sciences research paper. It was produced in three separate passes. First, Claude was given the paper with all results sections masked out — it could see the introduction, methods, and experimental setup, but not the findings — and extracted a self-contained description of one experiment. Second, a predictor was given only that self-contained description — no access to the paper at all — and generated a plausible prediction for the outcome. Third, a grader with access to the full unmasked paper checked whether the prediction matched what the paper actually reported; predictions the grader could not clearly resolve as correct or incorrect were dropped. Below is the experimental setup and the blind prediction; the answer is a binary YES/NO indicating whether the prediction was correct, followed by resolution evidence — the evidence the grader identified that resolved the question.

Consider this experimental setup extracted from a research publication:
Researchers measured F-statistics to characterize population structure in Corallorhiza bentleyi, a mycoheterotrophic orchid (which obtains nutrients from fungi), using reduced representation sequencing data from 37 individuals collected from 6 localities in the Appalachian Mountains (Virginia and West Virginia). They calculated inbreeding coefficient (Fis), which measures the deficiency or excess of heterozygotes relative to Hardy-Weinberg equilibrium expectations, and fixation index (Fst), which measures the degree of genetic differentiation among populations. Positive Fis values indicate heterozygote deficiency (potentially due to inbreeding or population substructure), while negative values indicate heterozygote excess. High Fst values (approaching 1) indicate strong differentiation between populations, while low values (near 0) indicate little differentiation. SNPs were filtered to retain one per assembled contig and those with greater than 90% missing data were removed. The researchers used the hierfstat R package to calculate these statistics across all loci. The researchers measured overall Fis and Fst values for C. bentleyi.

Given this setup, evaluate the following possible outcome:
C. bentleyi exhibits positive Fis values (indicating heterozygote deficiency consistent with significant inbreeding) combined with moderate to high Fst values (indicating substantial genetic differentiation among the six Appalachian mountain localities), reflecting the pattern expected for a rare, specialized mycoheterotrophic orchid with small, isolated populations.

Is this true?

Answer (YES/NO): NO